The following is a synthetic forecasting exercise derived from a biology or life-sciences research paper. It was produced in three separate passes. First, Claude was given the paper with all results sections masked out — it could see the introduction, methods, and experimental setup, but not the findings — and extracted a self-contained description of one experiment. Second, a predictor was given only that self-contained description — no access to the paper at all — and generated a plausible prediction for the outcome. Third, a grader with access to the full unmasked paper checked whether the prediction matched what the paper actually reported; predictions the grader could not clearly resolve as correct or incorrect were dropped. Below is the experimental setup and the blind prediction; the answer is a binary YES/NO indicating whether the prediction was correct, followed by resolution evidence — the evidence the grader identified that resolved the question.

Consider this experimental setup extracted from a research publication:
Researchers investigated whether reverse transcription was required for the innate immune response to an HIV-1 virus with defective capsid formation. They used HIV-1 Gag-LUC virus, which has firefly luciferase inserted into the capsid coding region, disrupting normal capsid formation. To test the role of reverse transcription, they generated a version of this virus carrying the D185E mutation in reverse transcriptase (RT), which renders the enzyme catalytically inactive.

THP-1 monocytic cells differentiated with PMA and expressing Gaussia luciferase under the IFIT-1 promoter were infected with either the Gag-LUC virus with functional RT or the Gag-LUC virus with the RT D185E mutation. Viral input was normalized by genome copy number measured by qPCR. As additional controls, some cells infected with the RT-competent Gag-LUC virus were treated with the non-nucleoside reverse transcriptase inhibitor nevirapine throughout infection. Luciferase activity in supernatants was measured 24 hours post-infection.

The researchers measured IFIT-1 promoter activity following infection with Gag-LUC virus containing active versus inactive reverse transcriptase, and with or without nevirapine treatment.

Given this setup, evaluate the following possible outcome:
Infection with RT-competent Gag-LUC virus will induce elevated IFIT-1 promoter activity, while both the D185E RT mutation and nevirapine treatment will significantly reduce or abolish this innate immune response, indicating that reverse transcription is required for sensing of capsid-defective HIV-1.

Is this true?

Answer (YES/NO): YES